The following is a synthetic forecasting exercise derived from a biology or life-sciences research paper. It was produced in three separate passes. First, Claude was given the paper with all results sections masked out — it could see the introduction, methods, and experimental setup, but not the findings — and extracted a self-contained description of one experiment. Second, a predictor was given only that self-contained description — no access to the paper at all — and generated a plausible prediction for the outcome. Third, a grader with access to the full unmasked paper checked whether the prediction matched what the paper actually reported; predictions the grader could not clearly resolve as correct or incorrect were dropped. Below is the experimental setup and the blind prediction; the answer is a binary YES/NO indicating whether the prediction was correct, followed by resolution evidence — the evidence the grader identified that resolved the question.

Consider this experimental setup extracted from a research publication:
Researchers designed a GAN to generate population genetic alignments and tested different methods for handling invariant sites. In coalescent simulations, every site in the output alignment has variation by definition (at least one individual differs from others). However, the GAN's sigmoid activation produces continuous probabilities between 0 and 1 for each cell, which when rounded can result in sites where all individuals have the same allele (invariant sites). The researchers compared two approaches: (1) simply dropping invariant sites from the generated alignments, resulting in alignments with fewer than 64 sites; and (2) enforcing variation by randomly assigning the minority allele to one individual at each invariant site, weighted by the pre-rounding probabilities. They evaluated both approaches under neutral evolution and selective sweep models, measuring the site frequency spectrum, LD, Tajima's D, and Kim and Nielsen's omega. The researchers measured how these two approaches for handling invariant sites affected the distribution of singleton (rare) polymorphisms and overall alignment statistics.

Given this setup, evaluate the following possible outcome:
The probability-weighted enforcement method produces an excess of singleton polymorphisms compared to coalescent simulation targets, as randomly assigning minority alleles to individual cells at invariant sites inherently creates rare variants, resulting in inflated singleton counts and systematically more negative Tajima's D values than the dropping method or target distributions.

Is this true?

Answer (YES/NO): NO